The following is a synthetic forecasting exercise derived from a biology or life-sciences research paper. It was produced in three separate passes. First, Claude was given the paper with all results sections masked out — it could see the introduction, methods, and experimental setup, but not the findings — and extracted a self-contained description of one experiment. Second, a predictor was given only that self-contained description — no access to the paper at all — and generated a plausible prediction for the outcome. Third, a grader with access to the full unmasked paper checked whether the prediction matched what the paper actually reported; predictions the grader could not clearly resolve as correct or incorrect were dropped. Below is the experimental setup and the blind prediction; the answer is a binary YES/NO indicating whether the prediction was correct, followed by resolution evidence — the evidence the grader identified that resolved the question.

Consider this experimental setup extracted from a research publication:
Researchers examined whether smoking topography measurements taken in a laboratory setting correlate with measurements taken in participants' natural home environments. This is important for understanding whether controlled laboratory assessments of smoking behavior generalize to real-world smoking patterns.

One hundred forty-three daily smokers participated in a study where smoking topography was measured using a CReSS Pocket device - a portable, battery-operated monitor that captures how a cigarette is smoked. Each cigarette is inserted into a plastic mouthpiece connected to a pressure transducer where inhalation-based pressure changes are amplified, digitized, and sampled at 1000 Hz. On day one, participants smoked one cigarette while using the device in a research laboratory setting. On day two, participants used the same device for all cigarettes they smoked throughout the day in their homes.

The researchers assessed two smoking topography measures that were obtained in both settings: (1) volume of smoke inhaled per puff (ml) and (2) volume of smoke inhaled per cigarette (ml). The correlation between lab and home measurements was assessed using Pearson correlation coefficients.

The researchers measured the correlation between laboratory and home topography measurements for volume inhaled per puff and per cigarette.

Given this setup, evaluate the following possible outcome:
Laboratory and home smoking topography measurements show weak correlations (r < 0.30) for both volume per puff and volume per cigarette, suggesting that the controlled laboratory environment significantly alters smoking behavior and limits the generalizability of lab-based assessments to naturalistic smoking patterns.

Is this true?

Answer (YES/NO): NO